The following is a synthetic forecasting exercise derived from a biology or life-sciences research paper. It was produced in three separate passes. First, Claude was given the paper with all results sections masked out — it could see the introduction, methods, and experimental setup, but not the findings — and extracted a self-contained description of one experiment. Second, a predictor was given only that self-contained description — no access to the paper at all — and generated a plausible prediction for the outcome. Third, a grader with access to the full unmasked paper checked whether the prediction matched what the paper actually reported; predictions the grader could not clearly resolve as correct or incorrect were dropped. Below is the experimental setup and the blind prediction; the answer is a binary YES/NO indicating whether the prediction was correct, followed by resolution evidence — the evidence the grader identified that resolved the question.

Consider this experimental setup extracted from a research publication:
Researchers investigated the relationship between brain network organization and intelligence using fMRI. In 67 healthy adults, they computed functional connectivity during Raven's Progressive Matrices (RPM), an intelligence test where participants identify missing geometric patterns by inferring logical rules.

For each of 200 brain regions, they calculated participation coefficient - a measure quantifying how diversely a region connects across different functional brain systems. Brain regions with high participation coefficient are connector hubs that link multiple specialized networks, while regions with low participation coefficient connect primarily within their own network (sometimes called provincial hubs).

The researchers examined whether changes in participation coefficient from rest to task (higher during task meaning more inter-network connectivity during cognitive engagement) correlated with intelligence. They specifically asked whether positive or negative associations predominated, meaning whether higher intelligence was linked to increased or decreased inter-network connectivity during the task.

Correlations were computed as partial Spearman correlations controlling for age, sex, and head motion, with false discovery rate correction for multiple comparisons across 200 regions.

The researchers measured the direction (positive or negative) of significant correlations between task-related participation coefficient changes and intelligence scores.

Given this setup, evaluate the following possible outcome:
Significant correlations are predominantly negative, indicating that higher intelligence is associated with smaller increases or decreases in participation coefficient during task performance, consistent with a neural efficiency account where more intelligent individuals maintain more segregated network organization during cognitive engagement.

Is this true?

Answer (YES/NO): NO